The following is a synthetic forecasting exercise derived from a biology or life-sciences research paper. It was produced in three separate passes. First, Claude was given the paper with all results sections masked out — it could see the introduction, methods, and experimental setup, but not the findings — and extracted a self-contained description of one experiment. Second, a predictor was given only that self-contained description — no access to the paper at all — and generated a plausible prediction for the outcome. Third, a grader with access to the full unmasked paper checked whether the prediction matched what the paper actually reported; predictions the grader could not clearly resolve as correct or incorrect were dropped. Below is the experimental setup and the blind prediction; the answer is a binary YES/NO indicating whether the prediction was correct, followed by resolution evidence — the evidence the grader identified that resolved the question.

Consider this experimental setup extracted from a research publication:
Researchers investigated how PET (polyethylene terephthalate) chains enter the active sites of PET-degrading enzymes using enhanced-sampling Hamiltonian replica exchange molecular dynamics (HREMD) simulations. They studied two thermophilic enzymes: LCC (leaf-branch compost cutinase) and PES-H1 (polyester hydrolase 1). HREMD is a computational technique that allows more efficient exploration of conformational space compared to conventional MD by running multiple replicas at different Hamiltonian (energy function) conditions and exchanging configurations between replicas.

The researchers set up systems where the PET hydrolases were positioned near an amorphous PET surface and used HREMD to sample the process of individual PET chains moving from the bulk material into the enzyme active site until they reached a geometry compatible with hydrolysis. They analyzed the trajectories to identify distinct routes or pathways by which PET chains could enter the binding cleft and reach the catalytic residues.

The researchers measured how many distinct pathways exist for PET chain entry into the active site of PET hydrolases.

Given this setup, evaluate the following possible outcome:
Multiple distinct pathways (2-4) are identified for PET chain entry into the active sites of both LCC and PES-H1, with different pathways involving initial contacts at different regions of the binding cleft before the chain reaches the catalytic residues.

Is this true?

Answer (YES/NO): YES